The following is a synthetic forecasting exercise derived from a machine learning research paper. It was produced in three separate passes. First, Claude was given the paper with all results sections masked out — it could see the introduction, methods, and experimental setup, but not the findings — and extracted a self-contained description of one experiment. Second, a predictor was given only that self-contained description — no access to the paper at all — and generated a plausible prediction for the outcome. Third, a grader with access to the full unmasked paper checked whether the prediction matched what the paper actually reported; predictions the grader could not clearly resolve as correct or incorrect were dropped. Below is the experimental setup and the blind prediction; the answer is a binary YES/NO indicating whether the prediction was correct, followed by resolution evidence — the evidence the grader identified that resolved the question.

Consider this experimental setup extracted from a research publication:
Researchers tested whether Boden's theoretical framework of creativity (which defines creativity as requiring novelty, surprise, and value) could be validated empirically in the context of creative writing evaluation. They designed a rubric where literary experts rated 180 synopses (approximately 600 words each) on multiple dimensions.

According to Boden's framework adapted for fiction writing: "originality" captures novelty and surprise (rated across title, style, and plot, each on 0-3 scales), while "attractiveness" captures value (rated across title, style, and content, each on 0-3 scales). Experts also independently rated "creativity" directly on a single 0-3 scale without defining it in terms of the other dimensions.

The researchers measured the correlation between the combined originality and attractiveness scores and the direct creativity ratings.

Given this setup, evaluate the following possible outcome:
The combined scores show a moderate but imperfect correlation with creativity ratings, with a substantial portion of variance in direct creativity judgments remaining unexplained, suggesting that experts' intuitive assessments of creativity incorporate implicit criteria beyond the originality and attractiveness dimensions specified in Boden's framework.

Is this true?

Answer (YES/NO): NO